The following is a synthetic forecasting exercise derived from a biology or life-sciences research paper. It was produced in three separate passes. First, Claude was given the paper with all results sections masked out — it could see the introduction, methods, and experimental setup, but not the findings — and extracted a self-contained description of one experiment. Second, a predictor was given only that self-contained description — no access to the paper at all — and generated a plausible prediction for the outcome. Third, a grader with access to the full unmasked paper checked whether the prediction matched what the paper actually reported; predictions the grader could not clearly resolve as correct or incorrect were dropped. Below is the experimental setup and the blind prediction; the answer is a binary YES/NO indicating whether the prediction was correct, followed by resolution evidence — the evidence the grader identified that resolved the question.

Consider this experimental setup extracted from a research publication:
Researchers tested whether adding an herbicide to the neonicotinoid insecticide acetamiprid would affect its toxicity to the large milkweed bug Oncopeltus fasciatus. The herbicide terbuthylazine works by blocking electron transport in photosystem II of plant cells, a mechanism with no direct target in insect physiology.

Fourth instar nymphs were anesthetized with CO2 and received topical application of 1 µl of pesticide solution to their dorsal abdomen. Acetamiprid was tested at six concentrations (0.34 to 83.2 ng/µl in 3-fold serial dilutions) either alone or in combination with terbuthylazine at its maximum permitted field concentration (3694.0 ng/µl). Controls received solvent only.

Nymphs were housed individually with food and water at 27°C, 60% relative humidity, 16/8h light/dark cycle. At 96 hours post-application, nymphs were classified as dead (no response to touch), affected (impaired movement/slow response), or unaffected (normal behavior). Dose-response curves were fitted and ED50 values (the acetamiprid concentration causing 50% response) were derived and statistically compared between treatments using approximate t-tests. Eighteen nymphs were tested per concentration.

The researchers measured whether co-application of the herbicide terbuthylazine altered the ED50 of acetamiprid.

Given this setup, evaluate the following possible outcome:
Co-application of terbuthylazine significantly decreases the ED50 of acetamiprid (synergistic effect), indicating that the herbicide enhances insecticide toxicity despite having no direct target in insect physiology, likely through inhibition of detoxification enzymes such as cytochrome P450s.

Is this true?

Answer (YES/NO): NO